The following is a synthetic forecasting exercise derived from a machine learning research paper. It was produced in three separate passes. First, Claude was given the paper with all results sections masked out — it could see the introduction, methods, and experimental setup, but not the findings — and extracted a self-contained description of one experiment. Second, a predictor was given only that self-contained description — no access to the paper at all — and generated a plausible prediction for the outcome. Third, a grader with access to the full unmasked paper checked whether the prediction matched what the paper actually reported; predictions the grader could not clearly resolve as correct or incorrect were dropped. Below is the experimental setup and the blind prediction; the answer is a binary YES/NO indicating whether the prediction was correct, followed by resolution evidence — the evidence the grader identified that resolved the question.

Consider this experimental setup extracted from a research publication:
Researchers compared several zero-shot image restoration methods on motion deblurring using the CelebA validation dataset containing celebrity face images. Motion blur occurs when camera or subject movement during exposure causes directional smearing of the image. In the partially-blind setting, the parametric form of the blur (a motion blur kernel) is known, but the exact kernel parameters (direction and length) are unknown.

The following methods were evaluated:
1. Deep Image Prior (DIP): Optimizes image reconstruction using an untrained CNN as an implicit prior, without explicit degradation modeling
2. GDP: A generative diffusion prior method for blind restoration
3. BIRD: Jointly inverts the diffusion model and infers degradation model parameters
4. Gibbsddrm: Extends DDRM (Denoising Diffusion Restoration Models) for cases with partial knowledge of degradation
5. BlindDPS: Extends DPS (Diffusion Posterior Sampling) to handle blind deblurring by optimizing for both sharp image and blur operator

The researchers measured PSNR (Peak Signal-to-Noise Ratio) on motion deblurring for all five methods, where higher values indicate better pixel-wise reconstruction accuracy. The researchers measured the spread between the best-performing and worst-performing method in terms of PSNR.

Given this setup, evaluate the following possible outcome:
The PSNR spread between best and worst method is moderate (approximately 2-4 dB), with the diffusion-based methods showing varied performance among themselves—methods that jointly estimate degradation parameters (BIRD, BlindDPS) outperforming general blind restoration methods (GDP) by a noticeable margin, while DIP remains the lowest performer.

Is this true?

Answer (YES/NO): YES